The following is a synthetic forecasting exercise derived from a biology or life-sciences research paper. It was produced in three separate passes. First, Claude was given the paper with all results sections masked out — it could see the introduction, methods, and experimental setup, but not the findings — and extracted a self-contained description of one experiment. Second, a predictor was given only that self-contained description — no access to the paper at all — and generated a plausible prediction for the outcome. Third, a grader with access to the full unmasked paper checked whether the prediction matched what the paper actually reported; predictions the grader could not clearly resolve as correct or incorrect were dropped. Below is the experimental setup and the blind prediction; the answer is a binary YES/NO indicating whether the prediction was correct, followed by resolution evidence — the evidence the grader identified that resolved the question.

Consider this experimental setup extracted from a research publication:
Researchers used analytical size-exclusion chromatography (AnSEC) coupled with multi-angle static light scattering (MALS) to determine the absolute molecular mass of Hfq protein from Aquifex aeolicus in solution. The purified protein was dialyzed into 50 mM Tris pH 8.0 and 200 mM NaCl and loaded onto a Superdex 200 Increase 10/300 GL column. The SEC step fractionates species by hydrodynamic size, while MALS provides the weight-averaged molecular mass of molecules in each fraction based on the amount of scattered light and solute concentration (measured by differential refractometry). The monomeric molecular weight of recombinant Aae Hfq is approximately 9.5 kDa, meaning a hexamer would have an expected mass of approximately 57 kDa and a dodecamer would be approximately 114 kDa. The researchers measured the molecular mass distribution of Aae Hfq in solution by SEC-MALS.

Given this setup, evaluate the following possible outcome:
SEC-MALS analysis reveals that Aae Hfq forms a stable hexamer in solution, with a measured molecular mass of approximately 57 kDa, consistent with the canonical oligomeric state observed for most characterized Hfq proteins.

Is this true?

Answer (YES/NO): YES